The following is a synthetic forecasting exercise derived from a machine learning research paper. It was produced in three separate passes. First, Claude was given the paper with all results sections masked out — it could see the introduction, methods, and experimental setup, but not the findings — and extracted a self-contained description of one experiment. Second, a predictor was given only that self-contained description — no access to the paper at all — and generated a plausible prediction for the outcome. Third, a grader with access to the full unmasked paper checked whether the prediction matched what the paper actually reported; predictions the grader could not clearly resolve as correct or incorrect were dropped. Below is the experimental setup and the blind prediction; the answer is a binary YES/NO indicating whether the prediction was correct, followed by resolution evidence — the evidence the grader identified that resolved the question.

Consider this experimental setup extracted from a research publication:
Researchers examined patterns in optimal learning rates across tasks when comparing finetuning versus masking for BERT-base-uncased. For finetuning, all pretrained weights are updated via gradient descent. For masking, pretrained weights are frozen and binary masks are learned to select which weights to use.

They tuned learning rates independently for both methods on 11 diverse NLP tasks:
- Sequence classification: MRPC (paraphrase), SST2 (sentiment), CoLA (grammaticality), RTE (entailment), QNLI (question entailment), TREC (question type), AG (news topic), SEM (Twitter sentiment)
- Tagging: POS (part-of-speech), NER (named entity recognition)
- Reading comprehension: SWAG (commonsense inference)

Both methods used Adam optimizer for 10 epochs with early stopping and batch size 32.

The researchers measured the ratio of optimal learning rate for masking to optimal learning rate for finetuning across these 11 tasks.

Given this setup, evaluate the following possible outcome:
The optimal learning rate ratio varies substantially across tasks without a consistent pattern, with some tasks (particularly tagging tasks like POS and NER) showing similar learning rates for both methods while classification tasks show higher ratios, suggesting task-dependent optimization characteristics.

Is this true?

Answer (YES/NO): NO